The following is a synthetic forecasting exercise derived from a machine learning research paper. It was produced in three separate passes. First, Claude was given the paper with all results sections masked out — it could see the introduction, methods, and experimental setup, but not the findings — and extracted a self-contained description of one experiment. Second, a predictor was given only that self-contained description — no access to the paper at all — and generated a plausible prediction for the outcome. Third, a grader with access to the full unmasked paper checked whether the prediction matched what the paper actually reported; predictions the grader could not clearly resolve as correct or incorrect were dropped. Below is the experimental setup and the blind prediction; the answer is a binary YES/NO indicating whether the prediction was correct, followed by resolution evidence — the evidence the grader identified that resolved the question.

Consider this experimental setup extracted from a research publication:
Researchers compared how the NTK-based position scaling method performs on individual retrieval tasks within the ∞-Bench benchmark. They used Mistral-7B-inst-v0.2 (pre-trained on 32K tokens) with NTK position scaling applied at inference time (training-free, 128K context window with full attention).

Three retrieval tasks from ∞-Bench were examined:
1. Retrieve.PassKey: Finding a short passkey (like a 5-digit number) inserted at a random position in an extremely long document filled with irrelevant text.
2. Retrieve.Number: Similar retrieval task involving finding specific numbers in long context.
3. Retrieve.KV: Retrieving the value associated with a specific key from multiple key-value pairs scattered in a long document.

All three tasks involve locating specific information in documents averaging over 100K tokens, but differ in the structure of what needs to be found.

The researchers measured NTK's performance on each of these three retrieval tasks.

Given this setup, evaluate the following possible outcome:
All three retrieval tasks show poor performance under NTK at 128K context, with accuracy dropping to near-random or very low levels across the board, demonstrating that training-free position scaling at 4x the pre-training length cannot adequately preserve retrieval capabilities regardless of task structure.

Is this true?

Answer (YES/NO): NO